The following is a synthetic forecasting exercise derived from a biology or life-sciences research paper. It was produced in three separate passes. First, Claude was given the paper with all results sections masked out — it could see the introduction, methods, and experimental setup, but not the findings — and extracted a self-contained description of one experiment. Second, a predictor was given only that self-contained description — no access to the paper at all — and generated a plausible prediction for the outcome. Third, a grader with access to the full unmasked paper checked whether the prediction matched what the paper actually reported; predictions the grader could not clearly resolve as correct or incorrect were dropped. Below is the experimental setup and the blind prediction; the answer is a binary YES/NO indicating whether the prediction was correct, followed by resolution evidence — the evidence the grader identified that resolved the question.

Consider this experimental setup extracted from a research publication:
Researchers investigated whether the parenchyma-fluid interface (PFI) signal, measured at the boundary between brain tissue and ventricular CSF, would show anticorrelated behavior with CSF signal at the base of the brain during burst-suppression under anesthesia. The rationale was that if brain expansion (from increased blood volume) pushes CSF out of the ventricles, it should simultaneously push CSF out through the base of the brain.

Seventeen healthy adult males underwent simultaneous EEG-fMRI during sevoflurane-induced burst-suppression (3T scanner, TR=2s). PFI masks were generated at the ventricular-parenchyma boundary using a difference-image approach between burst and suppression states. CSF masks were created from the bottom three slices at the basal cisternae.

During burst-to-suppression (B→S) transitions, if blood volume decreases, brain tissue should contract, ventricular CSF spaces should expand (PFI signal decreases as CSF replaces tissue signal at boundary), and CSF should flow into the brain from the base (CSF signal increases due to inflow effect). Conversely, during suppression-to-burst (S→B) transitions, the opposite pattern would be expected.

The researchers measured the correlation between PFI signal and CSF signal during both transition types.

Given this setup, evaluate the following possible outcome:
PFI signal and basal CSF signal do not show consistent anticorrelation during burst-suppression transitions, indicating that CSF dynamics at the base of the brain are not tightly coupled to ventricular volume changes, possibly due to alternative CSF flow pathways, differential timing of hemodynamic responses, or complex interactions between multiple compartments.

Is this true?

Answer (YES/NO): NO